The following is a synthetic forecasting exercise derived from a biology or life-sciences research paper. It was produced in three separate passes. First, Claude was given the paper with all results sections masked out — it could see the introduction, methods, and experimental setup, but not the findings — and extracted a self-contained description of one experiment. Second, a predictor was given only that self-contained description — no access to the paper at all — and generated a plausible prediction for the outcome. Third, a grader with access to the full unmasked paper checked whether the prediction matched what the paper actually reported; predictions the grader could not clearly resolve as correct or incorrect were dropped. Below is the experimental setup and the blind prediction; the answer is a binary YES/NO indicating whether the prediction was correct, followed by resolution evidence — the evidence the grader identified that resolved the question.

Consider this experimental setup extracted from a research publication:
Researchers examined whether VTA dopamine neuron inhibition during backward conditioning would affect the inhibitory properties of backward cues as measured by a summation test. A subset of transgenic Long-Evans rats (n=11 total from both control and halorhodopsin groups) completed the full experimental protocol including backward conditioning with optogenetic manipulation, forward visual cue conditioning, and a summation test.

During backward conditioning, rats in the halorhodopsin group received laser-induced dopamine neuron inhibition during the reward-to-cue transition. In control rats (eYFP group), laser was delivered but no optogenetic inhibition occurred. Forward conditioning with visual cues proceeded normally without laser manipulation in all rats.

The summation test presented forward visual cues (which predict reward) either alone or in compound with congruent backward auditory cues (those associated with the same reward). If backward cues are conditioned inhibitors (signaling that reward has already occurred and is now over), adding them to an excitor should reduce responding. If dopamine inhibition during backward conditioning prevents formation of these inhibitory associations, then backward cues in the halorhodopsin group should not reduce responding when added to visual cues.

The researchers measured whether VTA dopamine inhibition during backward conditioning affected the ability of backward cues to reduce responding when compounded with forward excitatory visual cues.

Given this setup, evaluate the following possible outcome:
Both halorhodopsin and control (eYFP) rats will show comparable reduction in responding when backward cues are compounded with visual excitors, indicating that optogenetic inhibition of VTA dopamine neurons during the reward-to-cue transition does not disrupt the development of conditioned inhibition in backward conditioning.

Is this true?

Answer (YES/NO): NO